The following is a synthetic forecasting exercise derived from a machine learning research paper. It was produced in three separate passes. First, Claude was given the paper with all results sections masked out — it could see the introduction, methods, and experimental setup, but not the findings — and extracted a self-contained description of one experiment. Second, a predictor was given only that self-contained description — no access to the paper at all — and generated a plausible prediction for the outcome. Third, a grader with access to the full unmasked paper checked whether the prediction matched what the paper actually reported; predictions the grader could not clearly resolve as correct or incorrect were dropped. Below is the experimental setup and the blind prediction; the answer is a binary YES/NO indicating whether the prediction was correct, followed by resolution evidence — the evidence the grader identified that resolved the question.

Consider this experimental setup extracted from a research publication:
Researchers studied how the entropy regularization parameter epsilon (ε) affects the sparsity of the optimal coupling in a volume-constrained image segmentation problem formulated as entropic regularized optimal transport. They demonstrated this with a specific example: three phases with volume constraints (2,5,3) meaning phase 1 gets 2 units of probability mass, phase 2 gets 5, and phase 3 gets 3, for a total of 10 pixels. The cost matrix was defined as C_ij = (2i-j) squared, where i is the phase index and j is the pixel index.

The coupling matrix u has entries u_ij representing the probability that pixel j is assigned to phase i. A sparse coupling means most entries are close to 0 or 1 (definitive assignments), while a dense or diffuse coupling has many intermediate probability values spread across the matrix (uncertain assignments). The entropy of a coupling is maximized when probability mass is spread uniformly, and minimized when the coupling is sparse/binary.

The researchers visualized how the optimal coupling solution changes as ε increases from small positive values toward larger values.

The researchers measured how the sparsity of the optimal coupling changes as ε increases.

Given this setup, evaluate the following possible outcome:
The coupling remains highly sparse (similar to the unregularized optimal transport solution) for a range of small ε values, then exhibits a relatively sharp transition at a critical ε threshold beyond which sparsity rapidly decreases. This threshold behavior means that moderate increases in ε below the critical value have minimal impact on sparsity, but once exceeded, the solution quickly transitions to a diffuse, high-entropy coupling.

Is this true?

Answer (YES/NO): NO